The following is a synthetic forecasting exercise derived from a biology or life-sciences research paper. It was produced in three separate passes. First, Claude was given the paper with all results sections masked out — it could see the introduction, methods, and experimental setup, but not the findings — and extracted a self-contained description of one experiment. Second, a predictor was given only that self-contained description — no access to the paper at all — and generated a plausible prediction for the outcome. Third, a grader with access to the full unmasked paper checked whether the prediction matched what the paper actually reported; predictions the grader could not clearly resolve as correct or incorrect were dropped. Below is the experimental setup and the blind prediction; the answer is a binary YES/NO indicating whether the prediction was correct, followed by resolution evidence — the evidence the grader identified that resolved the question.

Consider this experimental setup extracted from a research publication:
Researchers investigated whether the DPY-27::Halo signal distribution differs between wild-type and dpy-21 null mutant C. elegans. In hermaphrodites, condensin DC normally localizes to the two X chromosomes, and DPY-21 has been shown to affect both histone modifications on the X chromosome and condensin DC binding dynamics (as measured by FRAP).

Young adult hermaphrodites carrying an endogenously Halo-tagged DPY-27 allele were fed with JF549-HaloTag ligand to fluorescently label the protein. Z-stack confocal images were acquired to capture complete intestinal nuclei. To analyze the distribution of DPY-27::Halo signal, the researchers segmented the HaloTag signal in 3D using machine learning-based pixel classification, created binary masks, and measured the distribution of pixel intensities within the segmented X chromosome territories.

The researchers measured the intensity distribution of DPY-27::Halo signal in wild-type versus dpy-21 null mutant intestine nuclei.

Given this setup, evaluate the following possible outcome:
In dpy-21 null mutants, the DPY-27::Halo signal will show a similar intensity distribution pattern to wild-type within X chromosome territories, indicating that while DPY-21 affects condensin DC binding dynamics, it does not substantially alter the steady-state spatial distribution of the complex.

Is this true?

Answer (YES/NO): NO